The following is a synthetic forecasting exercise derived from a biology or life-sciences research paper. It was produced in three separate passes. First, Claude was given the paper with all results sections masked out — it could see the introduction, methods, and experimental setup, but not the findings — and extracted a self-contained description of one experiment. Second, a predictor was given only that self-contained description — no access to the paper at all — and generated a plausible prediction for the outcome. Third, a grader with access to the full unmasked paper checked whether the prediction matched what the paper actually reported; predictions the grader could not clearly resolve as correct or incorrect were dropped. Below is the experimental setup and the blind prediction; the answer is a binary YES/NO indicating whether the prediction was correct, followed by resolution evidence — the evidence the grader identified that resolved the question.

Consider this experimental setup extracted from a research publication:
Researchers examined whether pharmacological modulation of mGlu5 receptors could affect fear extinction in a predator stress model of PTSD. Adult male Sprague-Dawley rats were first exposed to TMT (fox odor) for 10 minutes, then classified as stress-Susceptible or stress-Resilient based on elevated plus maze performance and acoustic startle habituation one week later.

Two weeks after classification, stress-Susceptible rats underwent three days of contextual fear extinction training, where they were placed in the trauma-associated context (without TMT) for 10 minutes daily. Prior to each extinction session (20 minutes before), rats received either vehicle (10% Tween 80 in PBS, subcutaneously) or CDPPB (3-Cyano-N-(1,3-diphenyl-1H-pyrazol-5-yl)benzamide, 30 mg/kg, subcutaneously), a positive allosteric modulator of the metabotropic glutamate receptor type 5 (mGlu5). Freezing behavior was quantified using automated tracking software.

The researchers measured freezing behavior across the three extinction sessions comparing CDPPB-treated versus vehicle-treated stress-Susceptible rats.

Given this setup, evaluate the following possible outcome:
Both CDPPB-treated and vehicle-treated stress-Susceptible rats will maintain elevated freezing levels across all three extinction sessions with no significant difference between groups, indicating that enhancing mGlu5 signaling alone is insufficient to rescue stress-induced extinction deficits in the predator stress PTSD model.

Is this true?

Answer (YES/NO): NO